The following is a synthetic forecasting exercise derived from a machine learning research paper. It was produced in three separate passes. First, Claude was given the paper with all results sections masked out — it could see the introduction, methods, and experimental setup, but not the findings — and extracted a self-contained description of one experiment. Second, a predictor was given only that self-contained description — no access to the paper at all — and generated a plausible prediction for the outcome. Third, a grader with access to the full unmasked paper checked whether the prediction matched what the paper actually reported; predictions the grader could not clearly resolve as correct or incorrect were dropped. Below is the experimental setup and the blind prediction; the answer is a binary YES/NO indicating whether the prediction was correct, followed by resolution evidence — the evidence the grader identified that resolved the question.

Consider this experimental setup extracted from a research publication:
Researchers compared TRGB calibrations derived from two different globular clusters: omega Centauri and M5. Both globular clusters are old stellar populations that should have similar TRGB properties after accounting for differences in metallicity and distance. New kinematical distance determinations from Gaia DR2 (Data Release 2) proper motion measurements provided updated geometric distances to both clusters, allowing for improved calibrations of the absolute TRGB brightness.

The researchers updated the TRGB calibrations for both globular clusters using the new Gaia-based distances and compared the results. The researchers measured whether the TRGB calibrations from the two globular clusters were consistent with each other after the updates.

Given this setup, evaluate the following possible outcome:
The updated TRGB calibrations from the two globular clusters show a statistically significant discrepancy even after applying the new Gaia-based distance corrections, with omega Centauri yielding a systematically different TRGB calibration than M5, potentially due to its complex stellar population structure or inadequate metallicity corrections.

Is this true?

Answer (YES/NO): NO